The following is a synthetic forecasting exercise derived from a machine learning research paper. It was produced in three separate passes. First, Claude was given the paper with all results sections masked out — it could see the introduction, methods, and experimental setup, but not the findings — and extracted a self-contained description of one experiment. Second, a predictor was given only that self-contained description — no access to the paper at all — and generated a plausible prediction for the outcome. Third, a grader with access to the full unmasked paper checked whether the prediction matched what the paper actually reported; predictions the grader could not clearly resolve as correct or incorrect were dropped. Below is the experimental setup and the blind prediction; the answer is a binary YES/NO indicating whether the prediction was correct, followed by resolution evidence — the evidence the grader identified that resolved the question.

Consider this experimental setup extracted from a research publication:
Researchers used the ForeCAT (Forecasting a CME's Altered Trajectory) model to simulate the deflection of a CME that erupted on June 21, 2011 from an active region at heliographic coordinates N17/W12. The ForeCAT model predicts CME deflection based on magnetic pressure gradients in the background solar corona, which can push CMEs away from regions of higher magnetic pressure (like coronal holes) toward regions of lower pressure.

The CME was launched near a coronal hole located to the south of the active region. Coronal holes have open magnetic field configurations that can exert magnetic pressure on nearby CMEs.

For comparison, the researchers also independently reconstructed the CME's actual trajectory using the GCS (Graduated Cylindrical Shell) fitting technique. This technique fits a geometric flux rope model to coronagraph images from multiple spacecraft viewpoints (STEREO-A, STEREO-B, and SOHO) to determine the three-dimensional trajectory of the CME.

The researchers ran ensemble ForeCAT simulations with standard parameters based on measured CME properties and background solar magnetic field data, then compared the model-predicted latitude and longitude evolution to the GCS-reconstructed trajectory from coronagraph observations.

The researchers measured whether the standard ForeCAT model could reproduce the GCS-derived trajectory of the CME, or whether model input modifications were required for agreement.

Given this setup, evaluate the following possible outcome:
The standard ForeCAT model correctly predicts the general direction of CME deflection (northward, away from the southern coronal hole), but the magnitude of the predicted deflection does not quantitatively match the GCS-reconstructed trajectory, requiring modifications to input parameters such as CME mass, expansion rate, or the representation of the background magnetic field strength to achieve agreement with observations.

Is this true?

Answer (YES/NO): NO